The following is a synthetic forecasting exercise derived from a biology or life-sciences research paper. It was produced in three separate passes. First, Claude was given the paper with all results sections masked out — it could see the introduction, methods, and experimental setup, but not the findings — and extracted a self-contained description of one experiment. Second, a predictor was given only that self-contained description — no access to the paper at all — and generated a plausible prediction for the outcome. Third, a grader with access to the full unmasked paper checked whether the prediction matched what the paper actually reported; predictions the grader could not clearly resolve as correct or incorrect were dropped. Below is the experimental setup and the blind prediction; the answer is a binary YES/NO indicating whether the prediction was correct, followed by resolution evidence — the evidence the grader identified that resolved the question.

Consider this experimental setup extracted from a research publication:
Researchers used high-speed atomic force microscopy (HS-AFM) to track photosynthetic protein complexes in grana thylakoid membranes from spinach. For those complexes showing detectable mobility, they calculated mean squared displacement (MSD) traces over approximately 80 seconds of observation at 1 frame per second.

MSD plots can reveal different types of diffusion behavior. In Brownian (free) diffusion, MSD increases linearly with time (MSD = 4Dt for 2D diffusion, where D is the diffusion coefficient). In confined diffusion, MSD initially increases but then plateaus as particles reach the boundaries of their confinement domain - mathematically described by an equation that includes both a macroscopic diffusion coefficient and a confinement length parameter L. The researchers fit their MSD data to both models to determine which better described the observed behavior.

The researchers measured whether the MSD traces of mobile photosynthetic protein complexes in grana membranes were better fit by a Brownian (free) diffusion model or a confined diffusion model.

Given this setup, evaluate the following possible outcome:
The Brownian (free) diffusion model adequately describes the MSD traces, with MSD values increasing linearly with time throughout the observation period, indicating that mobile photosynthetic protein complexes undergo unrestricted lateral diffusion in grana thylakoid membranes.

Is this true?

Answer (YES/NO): NO